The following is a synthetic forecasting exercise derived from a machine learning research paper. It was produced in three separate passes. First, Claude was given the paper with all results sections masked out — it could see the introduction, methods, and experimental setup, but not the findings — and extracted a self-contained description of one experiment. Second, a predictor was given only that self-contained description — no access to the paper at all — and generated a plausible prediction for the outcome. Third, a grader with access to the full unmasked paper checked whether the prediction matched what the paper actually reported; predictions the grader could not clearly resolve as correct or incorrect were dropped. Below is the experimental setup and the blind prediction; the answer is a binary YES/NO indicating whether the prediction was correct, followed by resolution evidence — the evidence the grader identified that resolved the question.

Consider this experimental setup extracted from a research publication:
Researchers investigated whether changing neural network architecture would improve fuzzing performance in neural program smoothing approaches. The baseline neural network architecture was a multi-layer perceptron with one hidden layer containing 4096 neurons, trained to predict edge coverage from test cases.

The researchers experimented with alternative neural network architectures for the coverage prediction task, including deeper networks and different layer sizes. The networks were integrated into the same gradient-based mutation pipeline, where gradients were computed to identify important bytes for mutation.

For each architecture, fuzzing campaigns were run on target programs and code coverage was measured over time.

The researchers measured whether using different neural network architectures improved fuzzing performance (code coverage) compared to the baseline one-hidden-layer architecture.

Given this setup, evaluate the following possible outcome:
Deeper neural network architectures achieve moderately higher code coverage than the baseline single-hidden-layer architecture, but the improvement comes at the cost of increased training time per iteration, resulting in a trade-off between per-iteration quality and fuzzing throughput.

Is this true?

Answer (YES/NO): NO